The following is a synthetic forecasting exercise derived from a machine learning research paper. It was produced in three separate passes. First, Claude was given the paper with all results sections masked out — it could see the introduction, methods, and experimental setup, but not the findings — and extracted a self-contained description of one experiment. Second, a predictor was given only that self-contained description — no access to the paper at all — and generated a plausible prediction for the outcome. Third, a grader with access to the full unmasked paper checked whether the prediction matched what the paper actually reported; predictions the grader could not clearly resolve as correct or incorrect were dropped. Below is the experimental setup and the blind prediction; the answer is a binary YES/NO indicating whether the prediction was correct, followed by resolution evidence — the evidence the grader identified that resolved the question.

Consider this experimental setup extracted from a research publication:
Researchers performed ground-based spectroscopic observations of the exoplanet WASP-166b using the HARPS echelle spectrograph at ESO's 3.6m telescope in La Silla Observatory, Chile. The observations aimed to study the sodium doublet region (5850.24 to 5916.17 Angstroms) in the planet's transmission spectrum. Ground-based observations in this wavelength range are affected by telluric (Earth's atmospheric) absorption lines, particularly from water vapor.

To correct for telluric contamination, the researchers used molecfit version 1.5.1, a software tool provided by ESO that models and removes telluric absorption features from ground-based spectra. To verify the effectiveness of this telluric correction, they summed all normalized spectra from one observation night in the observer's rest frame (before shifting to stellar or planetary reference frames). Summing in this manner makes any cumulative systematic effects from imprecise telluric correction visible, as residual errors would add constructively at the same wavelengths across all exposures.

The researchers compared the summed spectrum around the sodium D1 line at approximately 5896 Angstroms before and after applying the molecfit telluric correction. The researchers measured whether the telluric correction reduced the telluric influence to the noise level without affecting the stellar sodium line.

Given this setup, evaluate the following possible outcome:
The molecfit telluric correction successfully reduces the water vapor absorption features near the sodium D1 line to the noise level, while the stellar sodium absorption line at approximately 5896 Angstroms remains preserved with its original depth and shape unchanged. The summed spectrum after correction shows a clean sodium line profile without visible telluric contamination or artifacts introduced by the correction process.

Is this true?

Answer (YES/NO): YES